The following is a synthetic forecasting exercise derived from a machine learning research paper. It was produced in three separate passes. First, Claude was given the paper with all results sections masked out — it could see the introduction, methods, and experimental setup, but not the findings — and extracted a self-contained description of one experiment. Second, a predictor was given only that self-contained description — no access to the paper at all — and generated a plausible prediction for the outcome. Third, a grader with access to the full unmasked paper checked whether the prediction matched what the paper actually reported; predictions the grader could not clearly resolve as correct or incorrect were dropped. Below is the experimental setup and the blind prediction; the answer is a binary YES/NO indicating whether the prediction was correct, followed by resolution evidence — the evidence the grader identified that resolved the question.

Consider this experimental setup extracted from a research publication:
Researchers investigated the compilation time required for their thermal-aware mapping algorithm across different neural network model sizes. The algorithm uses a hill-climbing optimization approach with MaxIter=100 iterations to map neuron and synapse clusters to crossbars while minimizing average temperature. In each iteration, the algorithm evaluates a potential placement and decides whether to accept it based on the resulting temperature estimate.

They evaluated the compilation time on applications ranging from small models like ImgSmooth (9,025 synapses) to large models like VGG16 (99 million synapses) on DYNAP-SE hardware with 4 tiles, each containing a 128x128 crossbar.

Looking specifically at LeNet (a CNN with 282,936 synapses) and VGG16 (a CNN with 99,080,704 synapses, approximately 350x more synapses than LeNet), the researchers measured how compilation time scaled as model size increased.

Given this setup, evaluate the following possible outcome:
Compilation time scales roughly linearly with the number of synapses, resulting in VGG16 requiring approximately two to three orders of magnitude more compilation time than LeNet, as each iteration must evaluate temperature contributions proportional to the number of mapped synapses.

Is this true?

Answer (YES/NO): NO